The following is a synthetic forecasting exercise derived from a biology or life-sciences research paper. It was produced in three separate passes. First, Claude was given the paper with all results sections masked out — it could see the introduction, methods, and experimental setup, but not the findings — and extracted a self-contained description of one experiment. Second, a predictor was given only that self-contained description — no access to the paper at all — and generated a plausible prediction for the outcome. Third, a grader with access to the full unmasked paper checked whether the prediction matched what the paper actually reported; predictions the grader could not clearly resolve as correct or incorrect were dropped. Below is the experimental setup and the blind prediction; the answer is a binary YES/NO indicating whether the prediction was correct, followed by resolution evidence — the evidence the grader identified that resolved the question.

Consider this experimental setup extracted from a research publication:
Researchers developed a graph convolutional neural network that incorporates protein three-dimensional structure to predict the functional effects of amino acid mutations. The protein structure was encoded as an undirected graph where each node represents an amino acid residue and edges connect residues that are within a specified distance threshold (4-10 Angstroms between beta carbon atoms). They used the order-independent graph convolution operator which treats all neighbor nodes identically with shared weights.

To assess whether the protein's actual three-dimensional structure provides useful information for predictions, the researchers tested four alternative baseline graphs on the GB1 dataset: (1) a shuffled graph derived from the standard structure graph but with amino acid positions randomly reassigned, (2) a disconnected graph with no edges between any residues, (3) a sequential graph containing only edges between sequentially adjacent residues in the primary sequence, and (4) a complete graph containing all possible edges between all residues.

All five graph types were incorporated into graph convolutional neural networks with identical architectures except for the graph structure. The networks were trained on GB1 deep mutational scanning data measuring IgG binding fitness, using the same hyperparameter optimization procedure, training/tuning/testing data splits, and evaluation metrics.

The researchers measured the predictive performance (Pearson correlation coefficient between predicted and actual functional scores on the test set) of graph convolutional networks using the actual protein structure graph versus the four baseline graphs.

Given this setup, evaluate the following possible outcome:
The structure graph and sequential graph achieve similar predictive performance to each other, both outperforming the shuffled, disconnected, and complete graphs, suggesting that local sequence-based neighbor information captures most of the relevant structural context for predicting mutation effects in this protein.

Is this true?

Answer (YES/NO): NO